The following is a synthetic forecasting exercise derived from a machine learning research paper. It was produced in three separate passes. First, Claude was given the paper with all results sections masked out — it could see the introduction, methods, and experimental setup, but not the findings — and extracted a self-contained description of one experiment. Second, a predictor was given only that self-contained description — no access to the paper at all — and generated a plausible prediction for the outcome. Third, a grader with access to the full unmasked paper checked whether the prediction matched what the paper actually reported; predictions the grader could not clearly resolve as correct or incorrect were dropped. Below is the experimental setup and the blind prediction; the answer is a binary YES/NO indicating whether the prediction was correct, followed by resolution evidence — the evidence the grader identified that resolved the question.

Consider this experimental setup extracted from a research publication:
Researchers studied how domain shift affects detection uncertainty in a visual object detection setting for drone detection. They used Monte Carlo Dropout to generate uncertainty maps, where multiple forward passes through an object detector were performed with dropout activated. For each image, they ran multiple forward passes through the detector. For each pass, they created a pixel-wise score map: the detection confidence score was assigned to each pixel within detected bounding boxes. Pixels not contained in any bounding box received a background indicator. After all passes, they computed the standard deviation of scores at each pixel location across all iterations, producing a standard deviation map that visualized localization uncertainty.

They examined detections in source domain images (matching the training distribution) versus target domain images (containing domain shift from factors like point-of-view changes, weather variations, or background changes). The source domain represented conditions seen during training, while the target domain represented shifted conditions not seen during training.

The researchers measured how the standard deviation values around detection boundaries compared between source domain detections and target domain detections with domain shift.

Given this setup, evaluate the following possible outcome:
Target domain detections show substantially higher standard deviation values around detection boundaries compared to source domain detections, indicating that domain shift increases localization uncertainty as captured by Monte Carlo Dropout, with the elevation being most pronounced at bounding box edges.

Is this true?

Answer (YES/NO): YES